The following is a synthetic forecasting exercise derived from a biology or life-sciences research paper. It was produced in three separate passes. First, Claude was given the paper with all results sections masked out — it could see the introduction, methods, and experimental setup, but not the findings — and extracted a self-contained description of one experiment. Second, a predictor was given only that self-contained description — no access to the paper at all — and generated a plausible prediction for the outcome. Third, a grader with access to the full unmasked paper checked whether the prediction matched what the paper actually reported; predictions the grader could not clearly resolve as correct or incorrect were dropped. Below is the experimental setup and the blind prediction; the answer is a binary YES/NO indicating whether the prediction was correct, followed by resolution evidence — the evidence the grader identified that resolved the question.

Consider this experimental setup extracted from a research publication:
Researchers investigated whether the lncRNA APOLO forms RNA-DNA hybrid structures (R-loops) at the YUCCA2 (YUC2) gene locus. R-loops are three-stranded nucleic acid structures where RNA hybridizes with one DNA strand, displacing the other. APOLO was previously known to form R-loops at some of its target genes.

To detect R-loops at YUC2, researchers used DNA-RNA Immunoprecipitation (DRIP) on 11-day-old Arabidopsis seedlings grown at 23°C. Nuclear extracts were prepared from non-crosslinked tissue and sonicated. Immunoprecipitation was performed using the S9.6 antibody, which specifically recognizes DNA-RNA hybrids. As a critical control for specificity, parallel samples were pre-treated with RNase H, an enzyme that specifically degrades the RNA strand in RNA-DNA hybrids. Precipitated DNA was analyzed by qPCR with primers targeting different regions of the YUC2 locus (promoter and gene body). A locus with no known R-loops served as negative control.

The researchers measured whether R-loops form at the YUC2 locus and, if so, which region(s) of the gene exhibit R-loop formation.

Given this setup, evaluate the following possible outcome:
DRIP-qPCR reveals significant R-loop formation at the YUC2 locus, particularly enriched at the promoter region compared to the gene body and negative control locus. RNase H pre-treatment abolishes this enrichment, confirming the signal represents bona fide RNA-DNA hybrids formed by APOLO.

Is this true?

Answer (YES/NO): NO